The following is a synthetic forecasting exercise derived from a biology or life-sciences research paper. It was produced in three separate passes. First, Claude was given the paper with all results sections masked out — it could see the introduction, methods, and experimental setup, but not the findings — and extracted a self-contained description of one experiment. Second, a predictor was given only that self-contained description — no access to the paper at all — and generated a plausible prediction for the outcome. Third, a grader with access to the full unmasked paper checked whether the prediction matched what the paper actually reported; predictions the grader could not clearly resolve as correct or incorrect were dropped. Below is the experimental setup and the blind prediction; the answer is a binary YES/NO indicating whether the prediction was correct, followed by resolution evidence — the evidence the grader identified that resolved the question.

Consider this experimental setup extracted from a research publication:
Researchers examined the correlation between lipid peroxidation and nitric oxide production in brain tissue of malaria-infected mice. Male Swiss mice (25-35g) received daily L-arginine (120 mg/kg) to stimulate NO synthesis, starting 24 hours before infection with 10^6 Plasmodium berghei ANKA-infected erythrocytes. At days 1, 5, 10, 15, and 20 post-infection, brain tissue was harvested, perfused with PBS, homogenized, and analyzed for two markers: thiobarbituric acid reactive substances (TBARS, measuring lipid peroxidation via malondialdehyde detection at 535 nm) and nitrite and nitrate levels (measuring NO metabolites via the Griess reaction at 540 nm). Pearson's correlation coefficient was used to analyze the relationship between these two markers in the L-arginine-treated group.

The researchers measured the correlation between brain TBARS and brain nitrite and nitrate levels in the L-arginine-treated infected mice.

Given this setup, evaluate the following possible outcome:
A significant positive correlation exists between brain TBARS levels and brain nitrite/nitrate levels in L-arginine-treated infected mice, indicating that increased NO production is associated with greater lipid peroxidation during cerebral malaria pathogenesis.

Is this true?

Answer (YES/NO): NO